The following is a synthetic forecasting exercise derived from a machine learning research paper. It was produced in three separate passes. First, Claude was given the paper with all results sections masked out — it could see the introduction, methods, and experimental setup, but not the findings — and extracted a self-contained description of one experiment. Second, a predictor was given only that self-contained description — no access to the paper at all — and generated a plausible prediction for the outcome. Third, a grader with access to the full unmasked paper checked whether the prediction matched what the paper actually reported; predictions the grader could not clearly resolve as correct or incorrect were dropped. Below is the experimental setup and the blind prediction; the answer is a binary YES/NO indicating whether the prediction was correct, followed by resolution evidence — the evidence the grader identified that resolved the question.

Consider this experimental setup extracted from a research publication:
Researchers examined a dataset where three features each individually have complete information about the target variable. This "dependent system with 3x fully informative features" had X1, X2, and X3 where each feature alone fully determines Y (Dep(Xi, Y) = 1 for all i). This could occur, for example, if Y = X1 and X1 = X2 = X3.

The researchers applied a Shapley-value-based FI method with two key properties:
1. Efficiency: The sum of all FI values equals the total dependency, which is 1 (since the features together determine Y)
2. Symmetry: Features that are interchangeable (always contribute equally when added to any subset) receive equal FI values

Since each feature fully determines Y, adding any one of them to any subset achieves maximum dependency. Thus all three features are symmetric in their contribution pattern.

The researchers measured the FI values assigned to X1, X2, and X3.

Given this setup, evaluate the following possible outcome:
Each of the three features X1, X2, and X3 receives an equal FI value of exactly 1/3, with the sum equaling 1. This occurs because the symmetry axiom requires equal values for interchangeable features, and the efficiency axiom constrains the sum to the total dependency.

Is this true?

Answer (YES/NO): YES